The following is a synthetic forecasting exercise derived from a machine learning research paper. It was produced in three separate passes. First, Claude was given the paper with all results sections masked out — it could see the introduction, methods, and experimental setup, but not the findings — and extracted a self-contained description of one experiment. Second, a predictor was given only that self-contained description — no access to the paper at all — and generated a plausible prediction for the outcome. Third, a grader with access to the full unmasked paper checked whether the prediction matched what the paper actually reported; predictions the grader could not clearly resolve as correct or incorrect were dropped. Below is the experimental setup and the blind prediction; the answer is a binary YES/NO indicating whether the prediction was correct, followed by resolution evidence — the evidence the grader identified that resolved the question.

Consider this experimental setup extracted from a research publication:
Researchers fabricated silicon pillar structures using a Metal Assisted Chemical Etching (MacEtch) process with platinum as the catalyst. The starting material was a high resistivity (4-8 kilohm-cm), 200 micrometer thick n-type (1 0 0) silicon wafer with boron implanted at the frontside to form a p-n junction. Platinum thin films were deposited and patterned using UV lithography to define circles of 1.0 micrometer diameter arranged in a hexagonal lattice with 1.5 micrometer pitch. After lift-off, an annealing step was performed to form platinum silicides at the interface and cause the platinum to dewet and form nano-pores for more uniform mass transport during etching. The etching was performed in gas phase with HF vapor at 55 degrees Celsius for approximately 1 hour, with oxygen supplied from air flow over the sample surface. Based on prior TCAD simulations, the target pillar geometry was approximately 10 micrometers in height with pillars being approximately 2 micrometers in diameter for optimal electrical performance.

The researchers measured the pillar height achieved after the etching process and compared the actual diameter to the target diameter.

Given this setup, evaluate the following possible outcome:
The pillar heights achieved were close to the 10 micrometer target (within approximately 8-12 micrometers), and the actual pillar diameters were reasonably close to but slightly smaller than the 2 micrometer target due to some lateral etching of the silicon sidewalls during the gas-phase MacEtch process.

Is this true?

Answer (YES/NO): NO